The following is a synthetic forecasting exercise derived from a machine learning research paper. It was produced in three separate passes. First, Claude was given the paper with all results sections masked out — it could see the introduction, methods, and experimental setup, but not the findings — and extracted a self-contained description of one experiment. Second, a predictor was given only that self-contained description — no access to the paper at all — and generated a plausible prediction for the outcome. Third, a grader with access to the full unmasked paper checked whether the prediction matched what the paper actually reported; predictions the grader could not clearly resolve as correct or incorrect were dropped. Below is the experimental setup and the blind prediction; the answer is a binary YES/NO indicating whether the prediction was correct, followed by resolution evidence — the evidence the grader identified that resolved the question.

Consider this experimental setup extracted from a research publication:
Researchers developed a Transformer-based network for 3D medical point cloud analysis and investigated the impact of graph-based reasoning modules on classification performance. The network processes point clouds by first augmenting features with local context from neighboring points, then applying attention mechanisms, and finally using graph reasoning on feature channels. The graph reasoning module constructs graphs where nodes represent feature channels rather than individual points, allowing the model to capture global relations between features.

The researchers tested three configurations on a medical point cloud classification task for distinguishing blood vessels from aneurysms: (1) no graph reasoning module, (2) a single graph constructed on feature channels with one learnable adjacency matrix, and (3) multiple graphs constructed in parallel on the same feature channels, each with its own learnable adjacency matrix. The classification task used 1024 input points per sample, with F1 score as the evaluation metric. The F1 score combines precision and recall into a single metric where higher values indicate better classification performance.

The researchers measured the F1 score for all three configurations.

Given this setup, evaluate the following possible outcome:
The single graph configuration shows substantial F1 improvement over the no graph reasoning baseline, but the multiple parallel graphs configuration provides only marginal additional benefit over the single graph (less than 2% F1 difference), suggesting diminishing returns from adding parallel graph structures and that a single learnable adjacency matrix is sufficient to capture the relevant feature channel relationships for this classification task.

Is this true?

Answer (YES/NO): YES